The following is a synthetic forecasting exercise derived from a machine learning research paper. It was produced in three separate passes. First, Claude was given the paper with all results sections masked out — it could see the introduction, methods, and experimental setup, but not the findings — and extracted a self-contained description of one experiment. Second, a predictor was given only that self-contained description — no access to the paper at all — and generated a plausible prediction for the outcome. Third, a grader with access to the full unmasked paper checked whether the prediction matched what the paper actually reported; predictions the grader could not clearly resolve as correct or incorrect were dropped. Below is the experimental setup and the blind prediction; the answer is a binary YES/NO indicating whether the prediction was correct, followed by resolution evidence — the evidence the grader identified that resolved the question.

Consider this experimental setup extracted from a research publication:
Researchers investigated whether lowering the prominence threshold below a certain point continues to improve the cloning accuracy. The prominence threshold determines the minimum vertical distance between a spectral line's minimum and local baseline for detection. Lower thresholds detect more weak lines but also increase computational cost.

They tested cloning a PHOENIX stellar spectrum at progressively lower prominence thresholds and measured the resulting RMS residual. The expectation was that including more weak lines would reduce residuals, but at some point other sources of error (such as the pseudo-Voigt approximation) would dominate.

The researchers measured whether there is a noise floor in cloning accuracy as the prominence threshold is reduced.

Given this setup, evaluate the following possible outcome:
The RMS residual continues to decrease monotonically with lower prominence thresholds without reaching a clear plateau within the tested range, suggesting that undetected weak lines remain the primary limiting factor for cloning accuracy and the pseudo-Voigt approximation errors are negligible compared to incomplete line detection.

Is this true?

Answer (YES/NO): NO